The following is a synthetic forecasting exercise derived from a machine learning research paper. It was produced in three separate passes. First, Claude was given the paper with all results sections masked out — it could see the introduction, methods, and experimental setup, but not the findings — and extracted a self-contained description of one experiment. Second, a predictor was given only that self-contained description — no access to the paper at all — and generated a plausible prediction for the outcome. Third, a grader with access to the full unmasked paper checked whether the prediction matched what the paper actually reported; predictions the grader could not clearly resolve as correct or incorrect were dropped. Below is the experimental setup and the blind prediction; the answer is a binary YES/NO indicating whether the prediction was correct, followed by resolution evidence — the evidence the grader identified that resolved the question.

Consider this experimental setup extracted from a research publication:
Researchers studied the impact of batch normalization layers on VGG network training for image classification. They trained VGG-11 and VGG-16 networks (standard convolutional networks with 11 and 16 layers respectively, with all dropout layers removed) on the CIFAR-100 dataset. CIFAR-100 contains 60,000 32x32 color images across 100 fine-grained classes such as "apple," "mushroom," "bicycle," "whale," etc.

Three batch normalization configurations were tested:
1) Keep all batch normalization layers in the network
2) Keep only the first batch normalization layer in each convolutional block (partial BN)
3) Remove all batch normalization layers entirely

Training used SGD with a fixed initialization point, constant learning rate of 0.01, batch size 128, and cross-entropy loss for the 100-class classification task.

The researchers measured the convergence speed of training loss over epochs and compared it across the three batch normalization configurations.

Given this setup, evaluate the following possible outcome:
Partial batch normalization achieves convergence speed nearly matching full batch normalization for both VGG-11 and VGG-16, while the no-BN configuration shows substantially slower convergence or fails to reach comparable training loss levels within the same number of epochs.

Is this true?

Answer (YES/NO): YES